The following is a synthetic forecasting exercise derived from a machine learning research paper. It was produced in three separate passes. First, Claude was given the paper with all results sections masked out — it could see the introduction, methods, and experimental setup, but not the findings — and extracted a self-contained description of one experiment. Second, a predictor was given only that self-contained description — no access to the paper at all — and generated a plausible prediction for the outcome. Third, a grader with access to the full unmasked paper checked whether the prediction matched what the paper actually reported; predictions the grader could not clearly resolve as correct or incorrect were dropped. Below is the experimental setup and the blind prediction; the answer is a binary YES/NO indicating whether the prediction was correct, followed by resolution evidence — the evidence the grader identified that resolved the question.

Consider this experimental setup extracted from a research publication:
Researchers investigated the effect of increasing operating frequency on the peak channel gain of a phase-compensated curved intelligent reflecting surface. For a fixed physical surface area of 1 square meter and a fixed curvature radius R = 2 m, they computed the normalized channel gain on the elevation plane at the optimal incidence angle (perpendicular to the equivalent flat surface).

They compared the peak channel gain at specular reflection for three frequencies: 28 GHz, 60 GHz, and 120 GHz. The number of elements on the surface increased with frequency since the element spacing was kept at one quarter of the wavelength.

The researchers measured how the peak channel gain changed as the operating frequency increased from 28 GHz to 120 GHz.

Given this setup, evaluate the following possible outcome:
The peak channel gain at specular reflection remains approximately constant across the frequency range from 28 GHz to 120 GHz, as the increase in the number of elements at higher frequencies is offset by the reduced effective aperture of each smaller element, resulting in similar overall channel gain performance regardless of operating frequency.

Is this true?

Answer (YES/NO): NO